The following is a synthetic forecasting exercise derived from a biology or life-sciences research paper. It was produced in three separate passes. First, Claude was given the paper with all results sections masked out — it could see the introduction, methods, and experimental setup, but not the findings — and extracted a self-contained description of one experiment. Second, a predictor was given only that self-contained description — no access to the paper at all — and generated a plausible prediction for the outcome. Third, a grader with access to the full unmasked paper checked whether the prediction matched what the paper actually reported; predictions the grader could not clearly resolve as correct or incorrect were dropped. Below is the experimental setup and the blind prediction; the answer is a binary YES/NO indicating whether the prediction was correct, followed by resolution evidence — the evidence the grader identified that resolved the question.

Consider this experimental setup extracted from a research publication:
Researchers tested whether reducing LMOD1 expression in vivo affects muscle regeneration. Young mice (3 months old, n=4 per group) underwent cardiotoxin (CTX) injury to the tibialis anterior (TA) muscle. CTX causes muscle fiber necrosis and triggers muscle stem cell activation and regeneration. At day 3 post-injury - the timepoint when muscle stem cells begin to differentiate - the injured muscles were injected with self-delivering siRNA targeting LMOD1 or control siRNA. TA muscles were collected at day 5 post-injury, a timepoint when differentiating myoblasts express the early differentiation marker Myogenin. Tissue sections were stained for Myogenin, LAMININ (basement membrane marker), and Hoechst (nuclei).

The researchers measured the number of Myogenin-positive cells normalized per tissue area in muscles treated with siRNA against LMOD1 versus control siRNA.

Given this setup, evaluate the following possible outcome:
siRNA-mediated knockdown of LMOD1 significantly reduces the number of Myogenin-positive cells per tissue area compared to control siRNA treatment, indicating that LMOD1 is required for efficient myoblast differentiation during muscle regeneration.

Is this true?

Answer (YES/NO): YES